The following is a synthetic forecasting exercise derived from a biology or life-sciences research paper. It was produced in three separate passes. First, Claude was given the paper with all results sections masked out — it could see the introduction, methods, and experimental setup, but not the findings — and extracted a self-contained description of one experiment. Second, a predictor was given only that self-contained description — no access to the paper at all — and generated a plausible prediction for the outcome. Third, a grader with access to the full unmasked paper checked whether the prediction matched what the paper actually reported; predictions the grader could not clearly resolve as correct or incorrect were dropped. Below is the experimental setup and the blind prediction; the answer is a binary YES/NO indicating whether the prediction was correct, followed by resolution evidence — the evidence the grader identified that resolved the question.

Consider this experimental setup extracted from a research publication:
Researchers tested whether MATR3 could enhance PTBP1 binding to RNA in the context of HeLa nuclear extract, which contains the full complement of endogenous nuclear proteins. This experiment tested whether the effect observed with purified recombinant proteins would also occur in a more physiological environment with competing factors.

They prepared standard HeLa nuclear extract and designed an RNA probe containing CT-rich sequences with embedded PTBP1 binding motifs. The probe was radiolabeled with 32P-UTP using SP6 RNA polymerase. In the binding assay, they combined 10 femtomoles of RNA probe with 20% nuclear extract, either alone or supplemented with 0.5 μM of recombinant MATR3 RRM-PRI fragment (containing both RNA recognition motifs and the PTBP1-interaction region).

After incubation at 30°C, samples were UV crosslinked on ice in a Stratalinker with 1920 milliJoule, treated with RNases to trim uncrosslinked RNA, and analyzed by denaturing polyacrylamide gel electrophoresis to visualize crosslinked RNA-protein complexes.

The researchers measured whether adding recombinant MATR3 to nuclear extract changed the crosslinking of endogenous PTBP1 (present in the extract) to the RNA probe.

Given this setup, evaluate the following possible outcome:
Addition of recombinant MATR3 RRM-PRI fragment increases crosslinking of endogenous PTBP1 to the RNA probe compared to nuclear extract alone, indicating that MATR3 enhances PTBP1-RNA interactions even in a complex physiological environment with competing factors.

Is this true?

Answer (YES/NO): YES